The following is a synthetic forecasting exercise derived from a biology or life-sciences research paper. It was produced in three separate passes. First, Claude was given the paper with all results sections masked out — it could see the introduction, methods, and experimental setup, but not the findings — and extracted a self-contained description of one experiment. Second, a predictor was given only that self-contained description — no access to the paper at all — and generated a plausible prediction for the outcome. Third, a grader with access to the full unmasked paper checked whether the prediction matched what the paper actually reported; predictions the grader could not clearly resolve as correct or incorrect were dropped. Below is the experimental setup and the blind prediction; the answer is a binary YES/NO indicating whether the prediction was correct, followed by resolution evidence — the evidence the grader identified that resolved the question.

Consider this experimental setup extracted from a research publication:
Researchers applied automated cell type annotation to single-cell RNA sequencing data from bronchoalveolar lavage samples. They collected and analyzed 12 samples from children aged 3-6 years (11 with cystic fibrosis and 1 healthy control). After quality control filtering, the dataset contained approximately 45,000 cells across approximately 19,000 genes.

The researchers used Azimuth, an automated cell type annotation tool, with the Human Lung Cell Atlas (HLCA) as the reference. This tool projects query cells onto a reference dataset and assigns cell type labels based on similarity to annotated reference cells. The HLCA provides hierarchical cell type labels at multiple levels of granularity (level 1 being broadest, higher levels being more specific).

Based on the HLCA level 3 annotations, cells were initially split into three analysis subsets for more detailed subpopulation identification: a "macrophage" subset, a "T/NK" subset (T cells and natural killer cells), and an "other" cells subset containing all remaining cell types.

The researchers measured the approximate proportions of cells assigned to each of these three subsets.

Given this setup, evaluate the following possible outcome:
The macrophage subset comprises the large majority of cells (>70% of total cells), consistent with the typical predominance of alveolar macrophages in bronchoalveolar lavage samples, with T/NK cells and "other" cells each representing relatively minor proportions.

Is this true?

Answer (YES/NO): YES